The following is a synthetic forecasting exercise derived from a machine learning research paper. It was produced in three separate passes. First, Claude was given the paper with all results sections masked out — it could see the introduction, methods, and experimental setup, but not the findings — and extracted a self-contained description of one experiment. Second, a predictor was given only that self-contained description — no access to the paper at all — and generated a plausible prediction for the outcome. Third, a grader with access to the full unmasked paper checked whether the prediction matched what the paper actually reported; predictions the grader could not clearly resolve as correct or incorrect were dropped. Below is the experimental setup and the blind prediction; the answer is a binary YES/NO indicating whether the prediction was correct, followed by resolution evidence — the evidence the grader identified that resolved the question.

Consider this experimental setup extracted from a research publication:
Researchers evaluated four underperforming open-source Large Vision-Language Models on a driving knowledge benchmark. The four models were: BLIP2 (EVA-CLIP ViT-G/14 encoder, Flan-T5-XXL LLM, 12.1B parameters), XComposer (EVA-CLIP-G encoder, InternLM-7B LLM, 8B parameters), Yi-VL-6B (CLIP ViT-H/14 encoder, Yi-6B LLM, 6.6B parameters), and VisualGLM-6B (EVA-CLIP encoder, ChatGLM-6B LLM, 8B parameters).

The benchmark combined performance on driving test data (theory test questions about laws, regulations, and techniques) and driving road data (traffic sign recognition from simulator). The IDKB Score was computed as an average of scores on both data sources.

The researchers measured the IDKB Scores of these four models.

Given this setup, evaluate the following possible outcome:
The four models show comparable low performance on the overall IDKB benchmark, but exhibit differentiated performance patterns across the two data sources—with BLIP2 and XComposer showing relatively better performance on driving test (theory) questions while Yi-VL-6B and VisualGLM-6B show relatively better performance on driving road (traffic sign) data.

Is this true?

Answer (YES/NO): NO